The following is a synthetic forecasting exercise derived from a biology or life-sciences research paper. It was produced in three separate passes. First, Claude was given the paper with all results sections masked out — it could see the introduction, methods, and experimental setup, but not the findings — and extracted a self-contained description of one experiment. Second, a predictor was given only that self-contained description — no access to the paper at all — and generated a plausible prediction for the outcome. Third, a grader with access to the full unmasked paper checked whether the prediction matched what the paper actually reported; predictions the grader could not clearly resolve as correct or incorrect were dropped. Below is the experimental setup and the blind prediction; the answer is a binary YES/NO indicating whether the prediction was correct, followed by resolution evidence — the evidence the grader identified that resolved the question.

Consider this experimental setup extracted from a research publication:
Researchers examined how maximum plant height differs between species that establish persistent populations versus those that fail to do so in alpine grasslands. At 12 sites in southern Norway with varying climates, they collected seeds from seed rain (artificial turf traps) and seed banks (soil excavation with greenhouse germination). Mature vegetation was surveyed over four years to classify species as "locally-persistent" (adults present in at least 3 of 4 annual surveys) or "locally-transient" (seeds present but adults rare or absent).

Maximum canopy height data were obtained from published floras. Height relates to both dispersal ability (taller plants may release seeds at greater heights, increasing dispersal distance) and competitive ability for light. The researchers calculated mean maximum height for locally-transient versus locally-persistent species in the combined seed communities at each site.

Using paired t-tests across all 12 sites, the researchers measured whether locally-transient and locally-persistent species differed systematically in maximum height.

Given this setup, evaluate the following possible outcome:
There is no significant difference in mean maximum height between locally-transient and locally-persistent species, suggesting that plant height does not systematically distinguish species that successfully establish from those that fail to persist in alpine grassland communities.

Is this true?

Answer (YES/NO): NO